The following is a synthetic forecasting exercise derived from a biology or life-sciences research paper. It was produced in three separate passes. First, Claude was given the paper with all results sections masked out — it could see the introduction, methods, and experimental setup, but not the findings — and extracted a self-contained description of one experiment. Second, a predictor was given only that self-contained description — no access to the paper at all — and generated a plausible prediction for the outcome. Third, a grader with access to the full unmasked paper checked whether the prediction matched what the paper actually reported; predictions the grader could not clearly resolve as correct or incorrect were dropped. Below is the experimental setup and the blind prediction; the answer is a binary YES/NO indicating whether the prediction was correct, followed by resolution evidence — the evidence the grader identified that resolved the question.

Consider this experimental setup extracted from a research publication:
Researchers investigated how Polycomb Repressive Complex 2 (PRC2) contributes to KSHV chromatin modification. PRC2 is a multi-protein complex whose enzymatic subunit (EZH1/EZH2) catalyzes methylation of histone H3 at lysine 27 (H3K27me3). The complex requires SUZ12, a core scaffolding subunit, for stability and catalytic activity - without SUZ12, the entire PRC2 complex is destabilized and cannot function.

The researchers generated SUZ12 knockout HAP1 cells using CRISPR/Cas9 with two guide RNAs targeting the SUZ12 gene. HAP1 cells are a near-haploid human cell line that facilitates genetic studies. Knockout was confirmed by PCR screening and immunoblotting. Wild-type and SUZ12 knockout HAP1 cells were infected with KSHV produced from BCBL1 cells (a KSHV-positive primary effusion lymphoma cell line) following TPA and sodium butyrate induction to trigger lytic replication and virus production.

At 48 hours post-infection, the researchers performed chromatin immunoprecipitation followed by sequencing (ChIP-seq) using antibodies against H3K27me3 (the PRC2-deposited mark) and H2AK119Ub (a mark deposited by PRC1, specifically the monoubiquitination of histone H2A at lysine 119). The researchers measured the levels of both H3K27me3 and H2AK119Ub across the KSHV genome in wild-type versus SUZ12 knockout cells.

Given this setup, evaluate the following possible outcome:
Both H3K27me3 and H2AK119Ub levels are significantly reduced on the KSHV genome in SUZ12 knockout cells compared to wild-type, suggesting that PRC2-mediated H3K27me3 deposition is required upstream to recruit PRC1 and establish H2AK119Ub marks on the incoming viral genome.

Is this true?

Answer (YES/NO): NO